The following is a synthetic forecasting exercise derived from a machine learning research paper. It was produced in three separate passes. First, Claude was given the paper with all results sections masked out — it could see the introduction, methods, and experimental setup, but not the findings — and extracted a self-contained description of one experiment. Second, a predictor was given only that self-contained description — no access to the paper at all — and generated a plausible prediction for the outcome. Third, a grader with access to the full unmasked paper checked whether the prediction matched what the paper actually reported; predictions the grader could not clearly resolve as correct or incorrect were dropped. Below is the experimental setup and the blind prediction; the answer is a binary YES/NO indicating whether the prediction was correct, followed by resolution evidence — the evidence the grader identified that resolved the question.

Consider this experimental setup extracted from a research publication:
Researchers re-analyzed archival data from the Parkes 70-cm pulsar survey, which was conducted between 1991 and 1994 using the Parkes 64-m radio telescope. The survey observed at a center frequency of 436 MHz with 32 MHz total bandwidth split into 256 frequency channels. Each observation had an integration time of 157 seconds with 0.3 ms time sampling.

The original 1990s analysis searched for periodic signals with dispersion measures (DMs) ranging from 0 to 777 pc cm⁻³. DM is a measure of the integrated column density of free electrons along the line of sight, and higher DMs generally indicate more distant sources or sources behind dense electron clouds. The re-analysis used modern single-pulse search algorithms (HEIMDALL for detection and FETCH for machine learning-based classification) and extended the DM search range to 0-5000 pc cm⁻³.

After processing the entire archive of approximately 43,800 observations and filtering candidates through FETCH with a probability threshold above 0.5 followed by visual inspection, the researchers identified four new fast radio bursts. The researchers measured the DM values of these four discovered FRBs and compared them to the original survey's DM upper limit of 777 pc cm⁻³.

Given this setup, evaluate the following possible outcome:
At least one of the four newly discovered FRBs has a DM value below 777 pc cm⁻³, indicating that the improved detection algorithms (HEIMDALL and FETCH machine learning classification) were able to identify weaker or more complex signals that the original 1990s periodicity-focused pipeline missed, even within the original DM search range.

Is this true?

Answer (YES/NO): YES